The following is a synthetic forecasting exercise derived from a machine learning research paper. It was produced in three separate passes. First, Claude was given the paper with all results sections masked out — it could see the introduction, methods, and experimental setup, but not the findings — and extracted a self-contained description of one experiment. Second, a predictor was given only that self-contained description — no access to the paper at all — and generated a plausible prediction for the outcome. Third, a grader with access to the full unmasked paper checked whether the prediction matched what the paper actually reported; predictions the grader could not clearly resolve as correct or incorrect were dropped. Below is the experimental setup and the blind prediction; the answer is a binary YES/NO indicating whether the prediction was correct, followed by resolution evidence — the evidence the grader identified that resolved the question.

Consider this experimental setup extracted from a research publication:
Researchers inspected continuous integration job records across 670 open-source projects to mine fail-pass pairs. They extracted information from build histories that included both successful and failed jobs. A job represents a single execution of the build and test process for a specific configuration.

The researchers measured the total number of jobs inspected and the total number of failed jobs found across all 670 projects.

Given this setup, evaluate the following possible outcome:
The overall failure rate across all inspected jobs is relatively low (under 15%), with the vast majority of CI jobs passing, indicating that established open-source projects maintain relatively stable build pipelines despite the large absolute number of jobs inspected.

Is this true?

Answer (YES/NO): NO